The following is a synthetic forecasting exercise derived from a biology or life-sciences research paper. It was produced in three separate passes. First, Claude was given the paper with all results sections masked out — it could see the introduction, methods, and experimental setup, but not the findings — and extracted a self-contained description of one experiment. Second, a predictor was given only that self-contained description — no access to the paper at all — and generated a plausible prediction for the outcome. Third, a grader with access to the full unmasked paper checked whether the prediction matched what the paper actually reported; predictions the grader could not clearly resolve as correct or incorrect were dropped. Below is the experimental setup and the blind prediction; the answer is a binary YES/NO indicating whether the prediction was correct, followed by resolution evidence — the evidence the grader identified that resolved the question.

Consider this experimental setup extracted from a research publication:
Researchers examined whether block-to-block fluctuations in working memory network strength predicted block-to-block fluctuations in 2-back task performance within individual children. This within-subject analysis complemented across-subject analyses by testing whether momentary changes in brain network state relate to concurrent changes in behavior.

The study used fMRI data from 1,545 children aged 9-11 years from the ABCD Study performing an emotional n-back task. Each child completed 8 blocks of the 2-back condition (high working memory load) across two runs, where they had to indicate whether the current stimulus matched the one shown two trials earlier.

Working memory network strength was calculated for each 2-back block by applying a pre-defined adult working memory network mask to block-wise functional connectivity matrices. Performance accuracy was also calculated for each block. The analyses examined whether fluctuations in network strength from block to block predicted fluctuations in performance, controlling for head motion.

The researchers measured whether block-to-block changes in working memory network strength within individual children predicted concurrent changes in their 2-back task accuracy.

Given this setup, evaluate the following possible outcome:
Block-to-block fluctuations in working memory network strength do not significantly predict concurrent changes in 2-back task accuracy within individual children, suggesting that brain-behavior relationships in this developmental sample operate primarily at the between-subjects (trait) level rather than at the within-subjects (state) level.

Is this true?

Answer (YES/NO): NO